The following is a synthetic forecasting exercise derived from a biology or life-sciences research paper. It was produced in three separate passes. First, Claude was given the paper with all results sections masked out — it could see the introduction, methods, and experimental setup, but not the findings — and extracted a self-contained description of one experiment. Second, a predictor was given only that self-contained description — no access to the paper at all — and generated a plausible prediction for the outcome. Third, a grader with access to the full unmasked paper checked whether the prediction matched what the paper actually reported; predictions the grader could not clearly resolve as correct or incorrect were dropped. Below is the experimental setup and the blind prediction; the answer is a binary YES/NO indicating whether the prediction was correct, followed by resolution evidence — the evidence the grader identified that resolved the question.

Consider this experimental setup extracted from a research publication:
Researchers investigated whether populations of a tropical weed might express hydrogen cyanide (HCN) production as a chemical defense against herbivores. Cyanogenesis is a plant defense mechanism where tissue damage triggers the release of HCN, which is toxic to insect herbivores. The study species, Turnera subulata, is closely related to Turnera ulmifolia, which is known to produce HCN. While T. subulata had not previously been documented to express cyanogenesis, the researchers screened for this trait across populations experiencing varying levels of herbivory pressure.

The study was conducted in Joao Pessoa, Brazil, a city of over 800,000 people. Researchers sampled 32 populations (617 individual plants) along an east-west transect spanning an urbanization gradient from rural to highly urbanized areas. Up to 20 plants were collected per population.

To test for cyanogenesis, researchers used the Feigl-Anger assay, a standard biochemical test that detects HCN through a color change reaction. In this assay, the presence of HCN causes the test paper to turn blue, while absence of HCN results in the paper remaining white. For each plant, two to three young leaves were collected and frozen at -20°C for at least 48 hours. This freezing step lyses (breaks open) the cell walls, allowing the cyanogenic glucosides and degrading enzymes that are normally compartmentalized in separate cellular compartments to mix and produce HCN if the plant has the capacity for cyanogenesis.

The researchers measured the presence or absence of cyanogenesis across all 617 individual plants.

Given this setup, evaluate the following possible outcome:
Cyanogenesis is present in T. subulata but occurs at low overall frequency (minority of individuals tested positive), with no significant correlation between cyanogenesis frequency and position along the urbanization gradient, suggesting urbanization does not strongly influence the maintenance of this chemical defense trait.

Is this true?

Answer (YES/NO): NO